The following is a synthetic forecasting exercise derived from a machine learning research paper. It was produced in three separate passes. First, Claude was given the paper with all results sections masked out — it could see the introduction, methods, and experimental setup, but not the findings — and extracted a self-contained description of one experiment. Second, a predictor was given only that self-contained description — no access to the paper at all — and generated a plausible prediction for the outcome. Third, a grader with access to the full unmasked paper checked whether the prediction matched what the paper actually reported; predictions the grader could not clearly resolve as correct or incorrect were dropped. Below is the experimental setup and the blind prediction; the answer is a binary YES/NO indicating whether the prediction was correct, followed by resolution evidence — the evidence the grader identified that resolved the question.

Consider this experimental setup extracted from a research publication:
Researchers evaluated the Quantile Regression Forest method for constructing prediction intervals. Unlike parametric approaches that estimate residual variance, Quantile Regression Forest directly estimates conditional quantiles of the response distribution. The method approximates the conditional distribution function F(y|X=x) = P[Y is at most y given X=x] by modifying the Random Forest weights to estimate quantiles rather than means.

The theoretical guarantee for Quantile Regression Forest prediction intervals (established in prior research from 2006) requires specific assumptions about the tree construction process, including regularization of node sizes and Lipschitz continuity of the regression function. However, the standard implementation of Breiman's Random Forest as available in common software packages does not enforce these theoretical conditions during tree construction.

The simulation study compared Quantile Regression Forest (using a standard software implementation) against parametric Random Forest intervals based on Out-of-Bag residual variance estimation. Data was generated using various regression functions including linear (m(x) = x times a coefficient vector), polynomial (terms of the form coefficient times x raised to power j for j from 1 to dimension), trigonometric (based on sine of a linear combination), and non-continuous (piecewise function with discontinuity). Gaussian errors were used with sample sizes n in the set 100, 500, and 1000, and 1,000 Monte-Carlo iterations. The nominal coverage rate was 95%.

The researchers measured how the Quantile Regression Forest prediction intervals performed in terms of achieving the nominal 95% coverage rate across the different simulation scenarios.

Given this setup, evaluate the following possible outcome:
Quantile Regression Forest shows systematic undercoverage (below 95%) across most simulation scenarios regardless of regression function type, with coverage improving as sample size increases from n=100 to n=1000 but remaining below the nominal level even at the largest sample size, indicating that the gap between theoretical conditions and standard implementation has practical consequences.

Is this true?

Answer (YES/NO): NO